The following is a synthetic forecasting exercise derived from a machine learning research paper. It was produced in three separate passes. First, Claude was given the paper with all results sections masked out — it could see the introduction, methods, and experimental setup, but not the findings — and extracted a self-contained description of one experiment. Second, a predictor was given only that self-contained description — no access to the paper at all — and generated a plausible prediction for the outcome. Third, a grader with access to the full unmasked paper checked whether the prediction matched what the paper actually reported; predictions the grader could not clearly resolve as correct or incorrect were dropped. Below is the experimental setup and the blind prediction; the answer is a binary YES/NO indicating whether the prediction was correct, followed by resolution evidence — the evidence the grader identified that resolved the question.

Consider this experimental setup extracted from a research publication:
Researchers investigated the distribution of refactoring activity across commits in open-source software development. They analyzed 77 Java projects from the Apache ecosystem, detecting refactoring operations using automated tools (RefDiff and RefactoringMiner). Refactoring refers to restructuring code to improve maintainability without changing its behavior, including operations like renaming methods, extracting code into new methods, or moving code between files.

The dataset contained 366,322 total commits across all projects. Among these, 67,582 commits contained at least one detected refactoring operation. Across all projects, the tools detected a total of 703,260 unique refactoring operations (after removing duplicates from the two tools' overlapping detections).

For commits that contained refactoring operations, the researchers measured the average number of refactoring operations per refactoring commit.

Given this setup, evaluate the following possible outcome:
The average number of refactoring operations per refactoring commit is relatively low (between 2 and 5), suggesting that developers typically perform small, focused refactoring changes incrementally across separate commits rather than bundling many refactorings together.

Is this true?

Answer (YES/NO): NO